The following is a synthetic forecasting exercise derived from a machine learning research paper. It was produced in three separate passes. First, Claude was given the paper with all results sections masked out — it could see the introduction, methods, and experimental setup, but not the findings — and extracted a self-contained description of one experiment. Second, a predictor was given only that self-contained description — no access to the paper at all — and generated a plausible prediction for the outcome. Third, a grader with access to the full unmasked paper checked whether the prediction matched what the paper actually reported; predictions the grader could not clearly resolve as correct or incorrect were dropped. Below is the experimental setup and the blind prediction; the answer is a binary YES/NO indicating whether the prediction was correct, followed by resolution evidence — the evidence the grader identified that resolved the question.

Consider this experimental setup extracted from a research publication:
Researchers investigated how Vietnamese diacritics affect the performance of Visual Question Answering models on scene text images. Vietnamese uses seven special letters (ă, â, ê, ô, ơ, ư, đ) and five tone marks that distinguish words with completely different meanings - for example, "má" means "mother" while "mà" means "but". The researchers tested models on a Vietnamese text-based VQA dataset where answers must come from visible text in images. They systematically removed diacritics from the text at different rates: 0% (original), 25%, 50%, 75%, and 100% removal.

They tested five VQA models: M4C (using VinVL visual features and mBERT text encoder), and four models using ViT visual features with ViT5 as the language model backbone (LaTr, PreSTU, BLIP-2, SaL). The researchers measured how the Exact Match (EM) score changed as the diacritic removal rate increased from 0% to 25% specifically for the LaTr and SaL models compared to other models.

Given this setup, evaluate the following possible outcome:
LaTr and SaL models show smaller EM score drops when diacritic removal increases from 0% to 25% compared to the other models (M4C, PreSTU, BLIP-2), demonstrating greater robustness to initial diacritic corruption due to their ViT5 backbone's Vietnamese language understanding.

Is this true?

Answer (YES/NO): NO